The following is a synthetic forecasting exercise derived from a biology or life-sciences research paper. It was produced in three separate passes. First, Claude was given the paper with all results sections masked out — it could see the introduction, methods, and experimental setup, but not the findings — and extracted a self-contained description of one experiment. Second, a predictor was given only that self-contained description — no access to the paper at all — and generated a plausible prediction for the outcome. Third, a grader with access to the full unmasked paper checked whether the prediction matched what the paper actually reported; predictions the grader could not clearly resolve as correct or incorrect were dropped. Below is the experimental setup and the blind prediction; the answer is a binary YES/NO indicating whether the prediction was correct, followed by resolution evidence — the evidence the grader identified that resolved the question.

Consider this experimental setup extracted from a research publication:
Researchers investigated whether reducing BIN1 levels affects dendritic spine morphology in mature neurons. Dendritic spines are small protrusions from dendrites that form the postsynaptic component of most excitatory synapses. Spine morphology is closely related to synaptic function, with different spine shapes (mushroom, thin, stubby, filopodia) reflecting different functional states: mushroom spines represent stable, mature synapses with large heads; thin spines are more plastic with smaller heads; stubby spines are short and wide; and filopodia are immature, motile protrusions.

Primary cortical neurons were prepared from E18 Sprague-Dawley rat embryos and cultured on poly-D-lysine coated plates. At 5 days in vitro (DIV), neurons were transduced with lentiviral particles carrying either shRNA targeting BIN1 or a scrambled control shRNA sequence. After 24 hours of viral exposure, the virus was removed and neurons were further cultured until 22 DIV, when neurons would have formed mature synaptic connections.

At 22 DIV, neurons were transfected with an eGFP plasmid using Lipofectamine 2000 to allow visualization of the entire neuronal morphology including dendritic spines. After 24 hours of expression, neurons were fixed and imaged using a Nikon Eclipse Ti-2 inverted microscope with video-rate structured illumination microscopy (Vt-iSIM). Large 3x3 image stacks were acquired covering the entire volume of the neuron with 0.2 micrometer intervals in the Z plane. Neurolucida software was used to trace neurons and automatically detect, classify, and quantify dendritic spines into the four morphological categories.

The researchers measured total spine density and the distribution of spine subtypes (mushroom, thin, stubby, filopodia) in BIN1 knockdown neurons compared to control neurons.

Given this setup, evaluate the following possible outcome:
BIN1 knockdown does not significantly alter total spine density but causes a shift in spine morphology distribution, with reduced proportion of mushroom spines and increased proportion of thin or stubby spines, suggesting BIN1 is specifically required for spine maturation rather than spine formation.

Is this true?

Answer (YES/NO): NO